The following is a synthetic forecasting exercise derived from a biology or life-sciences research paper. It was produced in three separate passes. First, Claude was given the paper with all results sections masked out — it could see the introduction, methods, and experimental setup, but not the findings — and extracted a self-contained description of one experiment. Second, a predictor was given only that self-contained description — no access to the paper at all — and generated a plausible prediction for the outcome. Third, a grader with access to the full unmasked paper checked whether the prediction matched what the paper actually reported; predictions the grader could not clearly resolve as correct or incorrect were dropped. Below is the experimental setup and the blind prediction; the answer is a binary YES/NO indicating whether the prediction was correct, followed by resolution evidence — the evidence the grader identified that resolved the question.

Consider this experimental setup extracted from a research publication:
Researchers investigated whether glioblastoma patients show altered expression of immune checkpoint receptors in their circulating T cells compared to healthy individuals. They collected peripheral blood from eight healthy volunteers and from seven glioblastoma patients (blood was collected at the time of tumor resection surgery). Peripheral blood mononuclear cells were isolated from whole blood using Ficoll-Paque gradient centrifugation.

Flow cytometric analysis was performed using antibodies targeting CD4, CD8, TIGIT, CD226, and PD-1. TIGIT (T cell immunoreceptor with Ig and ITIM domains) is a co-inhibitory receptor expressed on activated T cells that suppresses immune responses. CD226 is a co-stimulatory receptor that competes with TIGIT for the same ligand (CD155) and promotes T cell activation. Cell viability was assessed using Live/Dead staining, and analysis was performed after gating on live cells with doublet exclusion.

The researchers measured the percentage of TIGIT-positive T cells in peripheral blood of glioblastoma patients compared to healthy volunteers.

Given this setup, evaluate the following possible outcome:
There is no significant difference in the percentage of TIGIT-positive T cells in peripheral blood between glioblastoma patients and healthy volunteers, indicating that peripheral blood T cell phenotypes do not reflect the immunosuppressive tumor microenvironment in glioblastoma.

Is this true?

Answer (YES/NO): NO